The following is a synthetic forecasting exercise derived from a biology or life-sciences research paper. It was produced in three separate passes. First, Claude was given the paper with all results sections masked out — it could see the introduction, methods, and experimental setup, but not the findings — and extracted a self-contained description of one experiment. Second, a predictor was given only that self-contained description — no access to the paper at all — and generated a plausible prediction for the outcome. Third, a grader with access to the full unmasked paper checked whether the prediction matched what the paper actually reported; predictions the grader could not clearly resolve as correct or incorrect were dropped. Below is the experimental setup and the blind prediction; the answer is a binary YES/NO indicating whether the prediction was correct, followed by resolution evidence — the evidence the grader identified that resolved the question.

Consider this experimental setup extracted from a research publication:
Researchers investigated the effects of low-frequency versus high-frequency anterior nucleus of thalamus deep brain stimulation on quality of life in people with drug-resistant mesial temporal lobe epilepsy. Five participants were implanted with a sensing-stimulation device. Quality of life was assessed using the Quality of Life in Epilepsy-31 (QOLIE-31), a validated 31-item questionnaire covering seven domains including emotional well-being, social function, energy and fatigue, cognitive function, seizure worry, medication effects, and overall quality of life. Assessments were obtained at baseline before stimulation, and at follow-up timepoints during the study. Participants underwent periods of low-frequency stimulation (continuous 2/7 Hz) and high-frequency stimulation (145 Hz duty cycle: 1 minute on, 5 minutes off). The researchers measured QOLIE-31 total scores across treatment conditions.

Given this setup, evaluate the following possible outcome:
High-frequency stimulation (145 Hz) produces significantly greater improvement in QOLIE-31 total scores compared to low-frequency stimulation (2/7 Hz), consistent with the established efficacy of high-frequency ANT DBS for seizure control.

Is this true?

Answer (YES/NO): NO